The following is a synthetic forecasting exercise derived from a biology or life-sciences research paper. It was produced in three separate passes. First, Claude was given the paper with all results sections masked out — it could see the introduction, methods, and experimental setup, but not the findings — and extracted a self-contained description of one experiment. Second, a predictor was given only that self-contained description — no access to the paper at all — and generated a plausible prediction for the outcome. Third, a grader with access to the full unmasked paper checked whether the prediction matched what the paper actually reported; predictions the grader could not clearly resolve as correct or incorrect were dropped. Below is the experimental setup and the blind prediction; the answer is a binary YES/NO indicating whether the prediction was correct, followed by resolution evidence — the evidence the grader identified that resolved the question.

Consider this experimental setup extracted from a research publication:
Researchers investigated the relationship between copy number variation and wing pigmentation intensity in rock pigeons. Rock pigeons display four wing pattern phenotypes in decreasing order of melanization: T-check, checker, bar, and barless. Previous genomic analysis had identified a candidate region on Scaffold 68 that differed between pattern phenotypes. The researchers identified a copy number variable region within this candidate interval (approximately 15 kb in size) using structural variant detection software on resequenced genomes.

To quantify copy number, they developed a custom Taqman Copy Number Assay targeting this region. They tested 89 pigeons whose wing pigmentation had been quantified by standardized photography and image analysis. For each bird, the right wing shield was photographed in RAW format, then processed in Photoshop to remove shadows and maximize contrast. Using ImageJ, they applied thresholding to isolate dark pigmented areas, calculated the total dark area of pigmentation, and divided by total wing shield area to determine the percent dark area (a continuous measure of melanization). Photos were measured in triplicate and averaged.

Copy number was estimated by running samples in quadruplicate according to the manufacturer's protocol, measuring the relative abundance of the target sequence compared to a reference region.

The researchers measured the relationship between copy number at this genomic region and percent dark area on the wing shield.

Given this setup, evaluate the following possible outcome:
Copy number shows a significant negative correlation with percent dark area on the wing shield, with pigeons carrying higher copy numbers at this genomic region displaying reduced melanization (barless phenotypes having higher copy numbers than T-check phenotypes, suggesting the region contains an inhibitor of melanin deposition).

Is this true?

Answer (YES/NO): NO